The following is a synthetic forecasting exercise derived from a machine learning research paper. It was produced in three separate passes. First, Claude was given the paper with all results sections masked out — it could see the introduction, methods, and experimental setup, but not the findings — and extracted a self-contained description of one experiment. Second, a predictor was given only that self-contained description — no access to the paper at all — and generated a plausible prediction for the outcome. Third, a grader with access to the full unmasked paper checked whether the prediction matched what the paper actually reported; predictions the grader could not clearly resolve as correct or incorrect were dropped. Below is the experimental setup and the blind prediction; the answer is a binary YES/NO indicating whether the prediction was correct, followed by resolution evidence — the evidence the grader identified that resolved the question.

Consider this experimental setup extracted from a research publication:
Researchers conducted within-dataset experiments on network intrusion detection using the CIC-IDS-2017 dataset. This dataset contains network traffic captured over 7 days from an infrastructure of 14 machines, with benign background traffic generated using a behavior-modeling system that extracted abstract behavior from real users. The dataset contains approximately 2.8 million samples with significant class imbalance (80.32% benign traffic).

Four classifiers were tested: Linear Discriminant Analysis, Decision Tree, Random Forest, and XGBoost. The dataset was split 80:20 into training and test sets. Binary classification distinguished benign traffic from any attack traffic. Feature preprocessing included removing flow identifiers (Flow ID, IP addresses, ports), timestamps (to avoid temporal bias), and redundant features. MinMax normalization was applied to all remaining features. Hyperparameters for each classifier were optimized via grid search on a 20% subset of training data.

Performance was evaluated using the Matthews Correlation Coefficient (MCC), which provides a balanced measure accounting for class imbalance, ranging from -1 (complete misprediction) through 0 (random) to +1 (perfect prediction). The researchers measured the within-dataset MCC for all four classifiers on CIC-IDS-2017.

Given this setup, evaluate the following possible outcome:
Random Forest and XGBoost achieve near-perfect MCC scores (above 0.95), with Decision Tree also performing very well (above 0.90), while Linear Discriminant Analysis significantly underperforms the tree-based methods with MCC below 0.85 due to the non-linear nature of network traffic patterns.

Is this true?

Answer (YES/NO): YES